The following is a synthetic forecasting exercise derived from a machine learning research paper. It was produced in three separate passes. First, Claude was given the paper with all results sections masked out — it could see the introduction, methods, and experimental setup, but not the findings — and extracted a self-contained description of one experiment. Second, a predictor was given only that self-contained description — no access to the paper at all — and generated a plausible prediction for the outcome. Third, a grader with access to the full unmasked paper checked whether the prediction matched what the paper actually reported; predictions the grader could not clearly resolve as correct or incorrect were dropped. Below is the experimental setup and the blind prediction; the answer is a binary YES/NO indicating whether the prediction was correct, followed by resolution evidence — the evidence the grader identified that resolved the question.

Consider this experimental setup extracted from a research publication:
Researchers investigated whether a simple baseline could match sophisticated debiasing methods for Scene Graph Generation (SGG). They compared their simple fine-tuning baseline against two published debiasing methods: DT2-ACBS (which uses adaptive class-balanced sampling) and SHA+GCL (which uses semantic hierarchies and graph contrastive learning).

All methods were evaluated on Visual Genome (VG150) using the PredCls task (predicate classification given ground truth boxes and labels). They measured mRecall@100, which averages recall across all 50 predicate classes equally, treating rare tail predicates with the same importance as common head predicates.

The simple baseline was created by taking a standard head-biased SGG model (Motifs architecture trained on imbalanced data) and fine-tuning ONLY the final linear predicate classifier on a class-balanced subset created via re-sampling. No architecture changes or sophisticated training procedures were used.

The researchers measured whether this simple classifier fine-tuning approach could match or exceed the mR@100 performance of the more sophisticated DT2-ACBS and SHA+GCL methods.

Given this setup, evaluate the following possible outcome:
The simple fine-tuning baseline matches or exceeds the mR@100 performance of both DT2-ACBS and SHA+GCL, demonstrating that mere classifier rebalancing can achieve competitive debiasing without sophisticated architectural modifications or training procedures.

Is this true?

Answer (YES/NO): YES